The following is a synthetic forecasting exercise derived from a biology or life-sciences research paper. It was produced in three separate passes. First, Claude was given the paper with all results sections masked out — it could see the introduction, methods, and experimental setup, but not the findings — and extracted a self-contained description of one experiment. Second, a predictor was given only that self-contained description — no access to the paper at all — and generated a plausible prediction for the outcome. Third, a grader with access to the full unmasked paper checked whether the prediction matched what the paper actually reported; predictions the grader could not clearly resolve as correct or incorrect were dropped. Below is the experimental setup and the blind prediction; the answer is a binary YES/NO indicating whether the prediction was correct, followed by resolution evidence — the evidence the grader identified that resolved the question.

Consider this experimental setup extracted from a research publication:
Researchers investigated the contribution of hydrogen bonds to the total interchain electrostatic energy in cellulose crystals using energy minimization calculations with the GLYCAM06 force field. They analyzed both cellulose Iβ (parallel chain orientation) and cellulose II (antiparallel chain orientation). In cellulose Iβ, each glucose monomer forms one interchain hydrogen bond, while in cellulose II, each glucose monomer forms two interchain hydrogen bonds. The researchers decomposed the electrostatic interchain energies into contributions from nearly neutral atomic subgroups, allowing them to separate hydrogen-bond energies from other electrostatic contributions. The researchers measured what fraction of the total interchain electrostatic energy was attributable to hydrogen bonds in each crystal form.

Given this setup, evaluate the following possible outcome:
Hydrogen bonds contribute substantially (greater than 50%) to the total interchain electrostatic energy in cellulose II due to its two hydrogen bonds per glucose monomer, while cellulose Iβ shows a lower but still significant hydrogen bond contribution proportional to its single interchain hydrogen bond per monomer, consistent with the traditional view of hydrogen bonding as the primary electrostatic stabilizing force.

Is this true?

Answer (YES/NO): YES